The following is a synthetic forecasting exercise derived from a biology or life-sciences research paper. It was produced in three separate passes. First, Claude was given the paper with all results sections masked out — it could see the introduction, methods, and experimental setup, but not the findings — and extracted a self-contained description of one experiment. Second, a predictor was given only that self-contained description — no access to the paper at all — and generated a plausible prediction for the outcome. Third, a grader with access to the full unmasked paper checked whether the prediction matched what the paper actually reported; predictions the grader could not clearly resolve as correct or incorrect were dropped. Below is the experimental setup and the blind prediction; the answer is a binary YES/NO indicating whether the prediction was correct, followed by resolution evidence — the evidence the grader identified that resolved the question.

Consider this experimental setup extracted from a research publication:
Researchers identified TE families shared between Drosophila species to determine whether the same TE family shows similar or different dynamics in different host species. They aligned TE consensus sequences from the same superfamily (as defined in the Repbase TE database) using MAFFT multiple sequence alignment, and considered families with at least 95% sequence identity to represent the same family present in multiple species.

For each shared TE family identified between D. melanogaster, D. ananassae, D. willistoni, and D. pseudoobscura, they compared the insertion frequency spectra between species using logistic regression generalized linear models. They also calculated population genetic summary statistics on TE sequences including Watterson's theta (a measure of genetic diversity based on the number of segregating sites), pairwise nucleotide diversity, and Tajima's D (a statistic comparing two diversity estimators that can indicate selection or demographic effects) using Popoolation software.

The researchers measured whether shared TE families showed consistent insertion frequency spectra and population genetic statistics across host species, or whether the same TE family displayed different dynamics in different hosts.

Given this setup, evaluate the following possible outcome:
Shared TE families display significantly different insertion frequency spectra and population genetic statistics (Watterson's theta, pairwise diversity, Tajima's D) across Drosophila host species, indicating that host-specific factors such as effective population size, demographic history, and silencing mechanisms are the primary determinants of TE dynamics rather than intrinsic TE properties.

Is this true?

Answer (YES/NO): NO